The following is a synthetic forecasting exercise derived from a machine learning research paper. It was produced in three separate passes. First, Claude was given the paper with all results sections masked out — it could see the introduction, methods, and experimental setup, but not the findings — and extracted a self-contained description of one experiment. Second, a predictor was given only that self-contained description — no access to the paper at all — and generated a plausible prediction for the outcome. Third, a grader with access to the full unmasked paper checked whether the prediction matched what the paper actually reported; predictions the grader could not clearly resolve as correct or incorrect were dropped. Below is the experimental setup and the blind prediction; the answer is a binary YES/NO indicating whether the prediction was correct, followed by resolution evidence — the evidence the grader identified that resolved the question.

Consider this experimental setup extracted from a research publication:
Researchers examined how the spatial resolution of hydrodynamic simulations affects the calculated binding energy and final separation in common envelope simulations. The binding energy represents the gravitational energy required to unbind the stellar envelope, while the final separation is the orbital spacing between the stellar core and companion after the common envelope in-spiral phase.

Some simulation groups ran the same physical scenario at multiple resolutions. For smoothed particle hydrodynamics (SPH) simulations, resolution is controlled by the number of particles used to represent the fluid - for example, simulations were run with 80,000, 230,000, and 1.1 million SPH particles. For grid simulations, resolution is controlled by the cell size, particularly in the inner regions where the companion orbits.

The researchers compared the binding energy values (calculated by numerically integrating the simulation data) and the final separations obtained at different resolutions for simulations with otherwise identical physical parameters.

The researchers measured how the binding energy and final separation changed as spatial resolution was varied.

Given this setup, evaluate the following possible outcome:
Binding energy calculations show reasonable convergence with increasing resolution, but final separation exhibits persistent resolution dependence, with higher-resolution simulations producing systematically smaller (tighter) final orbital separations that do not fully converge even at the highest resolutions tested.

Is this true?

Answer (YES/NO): YES